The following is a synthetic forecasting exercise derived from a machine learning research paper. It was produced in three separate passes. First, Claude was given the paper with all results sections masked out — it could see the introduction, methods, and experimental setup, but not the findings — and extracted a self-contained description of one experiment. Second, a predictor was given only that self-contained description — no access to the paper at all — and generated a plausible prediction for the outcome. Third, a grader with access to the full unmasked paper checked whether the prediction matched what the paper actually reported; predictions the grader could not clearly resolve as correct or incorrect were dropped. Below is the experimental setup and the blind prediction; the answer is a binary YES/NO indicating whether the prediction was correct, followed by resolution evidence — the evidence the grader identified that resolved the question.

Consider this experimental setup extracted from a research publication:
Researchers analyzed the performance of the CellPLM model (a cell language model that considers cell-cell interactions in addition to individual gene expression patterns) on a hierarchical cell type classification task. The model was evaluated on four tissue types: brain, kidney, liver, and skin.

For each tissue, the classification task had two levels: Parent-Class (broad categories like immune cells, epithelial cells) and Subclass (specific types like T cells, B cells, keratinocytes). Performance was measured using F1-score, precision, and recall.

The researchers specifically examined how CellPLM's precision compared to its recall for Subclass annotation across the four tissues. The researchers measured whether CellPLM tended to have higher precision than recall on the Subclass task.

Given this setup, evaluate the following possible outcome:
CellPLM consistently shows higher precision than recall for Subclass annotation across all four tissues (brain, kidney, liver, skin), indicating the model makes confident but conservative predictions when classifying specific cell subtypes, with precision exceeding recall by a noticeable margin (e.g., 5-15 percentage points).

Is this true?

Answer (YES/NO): NO